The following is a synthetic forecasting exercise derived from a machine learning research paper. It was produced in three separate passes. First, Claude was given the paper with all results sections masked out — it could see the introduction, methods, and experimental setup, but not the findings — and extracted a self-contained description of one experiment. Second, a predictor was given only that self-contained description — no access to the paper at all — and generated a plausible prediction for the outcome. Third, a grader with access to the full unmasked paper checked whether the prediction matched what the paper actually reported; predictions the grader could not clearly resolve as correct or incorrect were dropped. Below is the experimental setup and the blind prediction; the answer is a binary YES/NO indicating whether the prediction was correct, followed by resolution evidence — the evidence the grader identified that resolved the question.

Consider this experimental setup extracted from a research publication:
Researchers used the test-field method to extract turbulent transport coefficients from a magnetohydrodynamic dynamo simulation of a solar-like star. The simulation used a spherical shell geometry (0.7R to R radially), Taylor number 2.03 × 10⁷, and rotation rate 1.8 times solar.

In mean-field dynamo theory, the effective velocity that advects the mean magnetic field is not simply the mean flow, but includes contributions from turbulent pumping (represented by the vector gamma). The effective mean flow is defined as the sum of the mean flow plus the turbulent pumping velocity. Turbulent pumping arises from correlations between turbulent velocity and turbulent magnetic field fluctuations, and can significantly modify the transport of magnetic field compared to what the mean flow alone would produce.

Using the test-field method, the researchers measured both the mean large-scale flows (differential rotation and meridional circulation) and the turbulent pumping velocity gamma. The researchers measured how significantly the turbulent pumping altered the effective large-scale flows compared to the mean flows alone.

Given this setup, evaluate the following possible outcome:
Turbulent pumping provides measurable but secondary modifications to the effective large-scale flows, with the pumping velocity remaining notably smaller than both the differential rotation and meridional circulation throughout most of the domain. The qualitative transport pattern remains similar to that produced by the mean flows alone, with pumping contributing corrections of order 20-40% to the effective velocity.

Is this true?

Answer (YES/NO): NO